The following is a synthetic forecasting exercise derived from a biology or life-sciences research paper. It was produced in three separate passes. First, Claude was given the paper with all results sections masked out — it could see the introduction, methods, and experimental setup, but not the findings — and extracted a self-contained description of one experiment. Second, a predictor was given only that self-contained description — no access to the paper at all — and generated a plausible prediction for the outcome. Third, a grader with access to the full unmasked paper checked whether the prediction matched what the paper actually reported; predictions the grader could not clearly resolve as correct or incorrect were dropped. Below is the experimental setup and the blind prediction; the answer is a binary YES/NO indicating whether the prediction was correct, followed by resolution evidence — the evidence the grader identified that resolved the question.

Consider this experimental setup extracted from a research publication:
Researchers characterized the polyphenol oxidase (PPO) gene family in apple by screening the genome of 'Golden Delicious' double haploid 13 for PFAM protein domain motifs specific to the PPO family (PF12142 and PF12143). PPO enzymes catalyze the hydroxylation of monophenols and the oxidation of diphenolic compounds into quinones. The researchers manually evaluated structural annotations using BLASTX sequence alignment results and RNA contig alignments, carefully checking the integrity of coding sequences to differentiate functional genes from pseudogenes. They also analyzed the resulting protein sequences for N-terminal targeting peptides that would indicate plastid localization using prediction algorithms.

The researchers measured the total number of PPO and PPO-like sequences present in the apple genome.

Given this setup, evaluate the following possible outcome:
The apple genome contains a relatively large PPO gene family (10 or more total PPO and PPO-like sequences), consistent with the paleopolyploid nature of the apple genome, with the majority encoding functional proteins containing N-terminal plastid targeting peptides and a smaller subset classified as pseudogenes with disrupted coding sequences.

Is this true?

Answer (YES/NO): YES